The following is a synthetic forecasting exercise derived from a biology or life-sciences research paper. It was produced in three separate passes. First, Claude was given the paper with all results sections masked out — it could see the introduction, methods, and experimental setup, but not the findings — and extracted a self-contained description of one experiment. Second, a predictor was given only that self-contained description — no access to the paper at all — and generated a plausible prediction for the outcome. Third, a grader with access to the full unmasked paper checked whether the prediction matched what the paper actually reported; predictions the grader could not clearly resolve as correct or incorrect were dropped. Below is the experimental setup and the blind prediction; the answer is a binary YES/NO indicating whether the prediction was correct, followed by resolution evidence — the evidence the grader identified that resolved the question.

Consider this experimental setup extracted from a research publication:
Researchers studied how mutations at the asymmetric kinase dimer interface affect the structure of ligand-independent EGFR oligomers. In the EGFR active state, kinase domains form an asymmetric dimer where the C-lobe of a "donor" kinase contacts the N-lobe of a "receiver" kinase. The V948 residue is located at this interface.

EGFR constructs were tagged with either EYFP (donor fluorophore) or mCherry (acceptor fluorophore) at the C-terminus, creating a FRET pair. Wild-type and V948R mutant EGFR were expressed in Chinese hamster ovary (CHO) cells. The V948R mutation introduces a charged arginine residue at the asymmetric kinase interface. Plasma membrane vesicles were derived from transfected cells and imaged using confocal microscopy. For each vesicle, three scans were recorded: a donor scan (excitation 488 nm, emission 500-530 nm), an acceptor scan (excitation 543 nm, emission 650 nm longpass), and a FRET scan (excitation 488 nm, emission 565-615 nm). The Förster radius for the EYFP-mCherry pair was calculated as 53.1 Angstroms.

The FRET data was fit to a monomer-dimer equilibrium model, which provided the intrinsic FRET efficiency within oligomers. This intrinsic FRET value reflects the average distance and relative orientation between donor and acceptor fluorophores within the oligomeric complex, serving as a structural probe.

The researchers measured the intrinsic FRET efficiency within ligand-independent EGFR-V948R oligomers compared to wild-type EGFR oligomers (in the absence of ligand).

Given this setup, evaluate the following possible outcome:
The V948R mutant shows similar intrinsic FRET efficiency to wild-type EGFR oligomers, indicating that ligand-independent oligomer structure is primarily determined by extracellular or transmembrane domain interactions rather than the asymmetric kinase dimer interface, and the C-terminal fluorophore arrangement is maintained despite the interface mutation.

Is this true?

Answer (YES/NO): NO